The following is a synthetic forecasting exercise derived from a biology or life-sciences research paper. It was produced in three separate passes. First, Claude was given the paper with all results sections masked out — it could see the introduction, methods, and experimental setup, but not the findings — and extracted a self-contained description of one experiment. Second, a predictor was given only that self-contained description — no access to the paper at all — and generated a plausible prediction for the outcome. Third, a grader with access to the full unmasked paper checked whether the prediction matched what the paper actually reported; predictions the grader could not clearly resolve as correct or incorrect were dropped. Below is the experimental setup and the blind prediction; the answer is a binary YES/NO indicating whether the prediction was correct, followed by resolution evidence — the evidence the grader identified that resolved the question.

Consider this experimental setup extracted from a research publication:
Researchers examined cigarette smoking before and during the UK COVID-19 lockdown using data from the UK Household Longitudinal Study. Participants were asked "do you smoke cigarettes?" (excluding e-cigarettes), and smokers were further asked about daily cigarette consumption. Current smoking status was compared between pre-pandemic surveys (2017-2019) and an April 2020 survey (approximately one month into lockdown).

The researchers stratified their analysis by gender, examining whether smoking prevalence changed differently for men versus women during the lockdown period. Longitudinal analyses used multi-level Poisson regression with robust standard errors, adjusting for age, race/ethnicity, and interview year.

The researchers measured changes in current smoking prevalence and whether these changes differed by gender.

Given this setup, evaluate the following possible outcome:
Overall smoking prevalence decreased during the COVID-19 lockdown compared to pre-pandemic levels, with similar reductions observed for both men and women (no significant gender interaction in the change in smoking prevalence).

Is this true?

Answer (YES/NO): YES